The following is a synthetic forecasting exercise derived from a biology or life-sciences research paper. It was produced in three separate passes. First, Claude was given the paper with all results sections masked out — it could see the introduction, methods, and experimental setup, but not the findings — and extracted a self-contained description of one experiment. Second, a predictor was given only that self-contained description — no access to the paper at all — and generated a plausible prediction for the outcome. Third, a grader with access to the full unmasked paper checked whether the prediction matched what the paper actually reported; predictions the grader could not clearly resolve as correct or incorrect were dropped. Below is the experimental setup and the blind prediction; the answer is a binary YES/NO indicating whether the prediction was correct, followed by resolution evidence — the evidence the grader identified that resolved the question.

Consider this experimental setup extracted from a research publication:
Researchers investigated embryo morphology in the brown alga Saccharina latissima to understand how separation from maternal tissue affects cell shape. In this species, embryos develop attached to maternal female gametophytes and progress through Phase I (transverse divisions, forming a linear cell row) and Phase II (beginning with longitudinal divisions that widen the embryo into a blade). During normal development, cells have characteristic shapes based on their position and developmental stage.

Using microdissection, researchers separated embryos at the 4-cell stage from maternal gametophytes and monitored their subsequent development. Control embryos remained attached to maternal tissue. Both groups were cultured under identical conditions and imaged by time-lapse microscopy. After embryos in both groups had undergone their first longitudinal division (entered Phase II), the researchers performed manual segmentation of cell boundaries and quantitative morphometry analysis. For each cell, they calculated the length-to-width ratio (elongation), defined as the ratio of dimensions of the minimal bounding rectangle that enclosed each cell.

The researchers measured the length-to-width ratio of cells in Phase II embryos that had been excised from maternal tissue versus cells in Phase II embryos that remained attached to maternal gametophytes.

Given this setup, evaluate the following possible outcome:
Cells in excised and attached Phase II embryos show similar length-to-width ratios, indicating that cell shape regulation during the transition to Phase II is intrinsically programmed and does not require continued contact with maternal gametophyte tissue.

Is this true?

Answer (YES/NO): YES